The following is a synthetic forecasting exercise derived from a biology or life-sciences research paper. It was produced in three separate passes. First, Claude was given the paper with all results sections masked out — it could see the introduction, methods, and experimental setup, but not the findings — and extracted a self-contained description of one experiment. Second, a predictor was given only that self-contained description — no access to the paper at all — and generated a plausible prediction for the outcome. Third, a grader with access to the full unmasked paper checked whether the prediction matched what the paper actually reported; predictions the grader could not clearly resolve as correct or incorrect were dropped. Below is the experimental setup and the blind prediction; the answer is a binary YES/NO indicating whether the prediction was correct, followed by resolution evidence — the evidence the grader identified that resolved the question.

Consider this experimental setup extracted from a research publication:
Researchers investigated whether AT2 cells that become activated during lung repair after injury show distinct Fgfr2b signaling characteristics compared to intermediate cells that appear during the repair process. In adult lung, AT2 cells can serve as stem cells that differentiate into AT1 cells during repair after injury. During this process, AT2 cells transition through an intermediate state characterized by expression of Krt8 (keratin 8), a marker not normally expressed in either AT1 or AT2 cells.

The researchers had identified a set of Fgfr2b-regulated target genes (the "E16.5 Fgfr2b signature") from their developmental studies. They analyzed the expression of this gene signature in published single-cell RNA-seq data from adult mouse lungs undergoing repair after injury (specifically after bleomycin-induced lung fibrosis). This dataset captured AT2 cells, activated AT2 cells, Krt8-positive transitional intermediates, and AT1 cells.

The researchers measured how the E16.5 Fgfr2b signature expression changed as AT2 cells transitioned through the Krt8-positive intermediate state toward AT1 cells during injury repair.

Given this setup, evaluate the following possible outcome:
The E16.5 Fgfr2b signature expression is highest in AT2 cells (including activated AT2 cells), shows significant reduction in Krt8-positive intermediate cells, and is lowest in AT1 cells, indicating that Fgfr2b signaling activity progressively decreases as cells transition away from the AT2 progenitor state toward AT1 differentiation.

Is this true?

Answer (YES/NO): YES